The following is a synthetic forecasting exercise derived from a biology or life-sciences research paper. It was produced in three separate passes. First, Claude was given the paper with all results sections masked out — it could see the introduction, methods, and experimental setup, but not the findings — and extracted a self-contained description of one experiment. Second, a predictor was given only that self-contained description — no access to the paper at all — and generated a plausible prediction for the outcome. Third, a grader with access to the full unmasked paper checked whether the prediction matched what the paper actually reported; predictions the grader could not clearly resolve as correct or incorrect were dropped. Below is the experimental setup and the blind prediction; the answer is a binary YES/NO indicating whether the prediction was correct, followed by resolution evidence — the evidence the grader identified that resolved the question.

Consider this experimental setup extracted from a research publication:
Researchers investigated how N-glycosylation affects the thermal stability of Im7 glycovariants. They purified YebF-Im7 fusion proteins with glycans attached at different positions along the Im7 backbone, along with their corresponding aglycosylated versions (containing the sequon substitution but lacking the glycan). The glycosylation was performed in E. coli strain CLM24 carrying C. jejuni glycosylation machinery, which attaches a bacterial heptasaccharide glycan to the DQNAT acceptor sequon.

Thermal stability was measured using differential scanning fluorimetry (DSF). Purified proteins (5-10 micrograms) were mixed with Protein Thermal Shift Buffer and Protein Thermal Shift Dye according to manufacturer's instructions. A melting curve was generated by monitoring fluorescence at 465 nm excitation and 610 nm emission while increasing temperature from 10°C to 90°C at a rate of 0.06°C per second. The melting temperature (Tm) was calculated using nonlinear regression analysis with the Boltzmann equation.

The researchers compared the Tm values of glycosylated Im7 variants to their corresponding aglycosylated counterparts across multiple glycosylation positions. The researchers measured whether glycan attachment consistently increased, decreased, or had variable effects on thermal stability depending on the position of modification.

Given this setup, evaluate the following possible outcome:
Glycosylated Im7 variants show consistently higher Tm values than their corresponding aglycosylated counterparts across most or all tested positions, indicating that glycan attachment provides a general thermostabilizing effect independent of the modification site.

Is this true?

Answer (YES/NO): NO